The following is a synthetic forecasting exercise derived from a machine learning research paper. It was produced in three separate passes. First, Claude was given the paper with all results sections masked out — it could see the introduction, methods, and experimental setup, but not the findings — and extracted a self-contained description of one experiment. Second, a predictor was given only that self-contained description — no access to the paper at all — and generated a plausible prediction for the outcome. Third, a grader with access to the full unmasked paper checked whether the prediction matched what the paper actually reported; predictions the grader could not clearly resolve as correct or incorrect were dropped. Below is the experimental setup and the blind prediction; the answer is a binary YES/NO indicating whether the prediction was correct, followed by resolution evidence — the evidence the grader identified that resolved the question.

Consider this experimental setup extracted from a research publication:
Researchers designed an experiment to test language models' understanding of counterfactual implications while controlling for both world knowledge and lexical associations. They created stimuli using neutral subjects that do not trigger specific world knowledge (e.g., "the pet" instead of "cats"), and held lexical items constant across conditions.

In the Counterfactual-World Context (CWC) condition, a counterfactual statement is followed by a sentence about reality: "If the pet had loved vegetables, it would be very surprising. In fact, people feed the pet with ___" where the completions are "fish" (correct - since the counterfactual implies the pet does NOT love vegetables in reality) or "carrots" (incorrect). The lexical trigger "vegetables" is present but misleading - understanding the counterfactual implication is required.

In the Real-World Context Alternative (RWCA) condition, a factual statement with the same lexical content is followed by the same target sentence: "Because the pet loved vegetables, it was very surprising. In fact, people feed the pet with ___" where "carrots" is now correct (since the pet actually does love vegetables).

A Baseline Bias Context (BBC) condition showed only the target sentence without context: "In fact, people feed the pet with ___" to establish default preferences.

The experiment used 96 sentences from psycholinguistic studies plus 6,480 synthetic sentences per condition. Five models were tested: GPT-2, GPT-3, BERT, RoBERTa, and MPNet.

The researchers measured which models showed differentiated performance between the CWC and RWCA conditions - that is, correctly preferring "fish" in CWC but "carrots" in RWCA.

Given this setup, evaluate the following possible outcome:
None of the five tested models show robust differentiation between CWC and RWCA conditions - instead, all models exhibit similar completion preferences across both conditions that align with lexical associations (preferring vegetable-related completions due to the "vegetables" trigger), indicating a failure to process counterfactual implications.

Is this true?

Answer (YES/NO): NO